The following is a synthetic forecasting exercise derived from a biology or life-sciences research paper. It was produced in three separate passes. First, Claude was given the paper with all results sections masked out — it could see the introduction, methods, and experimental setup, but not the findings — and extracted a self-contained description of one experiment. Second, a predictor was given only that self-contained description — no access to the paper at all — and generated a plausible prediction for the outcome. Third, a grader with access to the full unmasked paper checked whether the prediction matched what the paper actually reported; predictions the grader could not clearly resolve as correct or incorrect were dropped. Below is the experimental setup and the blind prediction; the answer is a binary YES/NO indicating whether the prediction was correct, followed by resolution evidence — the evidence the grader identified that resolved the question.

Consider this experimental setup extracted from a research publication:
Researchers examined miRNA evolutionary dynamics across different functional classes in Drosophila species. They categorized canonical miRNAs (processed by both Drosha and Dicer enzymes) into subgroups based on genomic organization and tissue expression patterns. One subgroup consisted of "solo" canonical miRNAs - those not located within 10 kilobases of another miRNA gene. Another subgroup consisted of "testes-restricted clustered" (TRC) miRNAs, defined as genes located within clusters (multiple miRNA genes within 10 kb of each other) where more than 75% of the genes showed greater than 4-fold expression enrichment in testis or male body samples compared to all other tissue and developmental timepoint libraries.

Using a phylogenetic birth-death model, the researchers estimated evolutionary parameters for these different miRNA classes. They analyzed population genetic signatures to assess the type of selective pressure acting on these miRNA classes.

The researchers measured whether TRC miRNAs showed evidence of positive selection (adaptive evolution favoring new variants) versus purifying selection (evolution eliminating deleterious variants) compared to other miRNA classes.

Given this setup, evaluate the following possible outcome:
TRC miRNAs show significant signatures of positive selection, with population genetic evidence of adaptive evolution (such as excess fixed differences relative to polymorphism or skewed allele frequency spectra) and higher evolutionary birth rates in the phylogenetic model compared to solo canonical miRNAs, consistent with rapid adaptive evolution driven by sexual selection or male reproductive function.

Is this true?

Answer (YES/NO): NO